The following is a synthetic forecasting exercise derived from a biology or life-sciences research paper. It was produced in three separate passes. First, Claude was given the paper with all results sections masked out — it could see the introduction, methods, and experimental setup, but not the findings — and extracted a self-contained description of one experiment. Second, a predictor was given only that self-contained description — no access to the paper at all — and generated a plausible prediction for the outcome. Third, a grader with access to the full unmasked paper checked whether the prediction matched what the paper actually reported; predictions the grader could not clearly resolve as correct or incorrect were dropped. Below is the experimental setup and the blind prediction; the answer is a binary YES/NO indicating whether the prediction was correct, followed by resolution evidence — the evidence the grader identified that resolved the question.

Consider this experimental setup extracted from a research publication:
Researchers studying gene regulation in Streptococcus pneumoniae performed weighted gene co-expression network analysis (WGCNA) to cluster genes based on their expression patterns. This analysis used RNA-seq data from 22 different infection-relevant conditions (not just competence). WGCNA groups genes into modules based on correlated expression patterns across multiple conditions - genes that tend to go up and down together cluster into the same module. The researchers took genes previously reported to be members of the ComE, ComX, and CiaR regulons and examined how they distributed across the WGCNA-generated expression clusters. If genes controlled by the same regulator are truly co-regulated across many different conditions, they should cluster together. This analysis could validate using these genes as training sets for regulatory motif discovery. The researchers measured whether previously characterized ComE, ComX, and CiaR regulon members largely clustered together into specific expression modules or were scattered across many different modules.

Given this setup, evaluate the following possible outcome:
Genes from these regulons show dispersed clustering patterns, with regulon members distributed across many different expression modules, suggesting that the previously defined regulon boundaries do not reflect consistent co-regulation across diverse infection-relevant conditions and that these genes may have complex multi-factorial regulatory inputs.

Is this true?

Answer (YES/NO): NO